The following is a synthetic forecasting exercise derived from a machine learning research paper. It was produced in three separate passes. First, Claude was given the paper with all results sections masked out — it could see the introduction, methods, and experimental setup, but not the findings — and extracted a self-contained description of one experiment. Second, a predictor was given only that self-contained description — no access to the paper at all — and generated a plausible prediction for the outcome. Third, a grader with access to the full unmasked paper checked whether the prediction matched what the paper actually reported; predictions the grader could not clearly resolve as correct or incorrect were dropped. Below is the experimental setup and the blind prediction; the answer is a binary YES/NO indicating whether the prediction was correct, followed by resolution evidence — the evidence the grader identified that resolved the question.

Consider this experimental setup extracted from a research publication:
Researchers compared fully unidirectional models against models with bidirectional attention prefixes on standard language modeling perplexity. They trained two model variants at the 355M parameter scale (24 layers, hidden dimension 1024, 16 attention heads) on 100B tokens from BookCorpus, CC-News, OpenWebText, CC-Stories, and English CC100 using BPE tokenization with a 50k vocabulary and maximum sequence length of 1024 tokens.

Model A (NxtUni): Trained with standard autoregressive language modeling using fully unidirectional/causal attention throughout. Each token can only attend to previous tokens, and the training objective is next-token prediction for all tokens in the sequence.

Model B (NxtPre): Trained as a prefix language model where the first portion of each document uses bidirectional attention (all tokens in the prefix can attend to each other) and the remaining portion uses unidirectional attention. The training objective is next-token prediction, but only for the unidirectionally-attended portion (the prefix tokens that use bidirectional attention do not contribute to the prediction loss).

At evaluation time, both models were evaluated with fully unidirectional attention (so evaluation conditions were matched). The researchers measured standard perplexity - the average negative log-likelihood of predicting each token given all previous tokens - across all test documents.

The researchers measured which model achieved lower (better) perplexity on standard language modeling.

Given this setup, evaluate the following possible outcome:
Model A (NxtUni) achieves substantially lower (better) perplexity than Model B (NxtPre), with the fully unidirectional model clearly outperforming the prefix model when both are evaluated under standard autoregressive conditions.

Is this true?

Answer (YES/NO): NO